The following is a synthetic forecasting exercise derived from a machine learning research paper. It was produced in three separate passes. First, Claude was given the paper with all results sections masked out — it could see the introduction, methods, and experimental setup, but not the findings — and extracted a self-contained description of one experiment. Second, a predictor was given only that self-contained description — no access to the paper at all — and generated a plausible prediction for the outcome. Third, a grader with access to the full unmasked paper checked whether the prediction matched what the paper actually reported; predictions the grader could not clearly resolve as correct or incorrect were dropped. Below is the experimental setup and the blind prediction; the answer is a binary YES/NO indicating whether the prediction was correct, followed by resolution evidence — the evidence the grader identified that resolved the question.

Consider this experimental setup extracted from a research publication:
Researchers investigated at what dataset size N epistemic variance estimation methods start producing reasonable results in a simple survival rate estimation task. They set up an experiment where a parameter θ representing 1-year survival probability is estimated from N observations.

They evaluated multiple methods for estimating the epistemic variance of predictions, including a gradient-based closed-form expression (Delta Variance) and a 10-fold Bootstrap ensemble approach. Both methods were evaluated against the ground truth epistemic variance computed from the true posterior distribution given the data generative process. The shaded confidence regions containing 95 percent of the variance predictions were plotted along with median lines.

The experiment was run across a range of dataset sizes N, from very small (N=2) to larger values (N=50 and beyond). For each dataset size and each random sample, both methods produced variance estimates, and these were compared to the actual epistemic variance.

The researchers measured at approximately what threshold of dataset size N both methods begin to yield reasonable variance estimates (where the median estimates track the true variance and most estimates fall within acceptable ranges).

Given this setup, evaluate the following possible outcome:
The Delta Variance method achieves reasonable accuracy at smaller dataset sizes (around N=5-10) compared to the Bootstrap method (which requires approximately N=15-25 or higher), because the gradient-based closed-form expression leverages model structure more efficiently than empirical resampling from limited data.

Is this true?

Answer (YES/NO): NO